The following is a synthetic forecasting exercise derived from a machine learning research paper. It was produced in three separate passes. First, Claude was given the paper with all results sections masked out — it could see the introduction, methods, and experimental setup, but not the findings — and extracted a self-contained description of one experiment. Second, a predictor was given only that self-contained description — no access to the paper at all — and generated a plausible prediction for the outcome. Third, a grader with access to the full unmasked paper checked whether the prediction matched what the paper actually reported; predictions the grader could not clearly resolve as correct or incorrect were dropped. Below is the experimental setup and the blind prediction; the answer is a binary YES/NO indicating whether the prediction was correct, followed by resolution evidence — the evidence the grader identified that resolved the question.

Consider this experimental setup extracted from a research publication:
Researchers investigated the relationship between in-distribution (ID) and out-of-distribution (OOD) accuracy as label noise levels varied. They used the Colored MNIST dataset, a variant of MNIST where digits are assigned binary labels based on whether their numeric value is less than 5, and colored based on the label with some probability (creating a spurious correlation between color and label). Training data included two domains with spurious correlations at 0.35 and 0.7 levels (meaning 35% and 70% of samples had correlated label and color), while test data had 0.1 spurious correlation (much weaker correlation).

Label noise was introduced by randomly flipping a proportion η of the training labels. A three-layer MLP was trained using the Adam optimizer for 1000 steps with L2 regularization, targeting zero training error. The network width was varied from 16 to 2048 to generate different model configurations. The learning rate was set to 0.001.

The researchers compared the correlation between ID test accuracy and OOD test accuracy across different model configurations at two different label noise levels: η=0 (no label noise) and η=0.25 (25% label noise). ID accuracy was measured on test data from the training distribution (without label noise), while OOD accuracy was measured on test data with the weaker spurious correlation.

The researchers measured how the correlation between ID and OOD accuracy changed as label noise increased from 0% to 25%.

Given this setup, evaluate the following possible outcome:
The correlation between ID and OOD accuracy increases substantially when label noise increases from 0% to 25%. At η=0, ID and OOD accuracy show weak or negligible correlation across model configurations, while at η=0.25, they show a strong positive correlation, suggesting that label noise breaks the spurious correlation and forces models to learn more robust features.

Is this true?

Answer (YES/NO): NO